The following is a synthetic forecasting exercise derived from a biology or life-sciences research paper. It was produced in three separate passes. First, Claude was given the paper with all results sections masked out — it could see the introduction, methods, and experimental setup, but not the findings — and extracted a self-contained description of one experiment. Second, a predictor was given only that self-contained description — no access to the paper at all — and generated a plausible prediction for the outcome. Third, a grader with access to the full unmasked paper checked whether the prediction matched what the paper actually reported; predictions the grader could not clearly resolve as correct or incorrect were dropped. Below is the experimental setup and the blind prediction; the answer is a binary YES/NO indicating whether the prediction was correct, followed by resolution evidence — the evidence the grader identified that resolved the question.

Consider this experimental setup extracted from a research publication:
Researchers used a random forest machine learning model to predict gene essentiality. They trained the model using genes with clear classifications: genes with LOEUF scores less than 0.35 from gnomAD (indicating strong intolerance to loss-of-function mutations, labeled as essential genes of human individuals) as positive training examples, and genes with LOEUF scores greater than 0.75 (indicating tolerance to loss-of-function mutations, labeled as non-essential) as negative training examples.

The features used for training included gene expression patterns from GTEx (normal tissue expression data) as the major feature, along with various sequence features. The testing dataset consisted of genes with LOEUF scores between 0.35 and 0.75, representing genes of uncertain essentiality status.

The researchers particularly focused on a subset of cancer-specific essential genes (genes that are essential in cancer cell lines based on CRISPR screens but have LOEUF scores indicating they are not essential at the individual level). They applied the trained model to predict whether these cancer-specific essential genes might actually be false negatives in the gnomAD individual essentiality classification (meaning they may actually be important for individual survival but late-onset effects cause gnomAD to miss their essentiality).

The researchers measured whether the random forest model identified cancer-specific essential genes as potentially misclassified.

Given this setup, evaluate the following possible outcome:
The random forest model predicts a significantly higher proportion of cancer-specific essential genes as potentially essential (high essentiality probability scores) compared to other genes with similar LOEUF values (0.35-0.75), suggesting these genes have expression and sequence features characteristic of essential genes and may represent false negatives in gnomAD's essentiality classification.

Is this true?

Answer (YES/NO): NO